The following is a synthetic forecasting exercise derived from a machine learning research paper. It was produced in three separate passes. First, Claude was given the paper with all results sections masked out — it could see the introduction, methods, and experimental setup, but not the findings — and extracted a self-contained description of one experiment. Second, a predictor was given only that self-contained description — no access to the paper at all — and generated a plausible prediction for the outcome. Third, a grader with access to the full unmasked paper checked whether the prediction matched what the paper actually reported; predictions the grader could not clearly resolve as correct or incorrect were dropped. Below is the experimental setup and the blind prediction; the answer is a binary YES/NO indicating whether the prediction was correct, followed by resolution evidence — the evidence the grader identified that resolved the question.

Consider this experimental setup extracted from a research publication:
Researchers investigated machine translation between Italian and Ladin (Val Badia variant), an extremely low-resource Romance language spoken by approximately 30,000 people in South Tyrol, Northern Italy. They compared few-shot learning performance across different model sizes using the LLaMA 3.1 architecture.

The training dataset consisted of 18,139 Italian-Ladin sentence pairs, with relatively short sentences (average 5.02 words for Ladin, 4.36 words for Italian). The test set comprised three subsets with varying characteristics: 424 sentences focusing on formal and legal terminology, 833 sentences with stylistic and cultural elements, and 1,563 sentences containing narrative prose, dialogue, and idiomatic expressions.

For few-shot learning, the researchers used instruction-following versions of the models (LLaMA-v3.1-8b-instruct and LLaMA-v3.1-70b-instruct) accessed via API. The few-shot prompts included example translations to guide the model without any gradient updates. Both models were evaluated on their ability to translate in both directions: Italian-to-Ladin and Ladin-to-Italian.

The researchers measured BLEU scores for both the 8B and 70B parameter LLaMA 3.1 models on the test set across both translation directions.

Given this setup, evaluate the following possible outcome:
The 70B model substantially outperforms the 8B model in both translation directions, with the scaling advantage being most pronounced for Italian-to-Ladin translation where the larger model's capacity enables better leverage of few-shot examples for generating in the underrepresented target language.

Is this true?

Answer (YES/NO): YES